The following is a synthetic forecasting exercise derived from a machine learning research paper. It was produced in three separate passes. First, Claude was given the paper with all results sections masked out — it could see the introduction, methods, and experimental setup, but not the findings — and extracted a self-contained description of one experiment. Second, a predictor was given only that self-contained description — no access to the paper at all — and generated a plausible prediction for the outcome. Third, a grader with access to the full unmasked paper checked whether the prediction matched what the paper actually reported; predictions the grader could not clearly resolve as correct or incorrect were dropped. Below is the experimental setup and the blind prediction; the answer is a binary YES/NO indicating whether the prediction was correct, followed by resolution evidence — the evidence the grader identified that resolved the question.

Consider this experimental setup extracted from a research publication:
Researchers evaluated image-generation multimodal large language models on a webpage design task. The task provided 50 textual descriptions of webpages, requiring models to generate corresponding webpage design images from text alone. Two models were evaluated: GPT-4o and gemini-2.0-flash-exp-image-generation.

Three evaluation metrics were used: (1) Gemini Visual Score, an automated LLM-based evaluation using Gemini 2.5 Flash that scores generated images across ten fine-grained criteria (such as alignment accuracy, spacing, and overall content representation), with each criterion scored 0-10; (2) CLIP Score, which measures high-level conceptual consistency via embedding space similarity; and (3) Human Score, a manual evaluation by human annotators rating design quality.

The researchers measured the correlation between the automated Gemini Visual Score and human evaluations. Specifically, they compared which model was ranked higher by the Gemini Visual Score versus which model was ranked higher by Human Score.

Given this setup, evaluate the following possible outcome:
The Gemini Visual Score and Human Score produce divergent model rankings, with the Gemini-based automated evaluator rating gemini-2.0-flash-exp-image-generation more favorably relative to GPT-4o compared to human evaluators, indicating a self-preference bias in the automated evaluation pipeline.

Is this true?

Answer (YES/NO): NO